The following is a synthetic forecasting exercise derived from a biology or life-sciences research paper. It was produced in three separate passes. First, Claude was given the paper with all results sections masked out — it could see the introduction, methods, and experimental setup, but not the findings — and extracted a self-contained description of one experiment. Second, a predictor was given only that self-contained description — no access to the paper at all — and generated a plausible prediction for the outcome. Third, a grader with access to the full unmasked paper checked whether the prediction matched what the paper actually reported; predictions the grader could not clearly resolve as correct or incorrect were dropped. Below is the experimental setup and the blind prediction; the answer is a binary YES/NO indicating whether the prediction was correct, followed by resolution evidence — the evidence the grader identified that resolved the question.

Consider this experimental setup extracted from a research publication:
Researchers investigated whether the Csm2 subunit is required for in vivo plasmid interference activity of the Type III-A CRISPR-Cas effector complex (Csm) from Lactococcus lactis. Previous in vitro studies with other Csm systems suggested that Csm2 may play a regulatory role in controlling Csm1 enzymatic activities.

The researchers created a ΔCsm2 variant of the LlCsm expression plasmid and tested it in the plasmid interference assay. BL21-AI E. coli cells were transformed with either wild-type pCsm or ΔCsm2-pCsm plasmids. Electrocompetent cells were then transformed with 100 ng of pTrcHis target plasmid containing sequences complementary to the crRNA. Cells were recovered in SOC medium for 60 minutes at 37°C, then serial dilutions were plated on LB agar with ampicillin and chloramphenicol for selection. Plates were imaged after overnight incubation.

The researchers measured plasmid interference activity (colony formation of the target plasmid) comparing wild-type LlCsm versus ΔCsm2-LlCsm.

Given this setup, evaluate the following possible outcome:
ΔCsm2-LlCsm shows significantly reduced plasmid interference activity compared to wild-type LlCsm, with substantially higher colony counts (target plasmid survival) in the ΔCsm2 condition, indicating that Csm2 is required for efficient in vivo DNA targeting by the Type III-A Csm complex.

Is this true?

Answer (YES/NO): YES